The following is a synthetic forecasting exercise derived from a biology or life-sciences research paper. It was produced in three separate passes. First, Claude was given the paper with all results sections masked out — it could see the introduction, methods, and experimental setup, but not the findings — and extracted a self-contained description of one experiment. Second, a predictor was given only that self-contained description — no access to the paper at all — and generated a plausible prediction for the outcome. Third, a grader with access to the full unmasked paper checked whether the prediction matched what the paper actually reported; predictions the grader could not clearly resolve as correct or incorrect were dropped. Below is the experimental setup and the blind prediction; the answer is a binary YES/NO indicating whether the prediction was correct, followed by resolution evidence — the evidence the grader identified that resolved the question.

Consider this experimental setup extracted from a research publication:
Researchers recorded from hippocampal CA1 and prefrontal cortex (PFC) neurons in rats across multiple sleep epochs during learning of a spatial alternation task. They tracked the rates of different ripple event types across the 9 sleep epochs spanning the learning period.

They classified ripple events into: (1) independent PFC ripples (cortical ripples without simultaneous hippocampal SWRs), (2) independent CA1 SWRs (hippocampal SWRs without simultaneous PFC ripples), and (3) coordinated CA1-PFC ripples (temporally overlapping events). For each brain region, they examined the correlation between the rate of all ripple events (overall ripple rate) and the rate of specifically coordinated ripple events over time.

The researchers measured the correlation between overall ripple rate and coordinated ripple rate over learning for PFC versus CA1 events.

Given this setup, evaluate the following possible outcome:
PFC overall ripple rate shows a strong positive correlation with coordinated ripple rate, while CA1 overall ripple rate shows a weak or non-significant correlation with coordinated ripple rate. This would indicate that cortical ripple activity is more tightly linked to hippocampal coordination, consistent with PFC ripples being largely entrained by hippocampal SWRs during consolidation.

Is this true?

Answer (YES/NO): NO